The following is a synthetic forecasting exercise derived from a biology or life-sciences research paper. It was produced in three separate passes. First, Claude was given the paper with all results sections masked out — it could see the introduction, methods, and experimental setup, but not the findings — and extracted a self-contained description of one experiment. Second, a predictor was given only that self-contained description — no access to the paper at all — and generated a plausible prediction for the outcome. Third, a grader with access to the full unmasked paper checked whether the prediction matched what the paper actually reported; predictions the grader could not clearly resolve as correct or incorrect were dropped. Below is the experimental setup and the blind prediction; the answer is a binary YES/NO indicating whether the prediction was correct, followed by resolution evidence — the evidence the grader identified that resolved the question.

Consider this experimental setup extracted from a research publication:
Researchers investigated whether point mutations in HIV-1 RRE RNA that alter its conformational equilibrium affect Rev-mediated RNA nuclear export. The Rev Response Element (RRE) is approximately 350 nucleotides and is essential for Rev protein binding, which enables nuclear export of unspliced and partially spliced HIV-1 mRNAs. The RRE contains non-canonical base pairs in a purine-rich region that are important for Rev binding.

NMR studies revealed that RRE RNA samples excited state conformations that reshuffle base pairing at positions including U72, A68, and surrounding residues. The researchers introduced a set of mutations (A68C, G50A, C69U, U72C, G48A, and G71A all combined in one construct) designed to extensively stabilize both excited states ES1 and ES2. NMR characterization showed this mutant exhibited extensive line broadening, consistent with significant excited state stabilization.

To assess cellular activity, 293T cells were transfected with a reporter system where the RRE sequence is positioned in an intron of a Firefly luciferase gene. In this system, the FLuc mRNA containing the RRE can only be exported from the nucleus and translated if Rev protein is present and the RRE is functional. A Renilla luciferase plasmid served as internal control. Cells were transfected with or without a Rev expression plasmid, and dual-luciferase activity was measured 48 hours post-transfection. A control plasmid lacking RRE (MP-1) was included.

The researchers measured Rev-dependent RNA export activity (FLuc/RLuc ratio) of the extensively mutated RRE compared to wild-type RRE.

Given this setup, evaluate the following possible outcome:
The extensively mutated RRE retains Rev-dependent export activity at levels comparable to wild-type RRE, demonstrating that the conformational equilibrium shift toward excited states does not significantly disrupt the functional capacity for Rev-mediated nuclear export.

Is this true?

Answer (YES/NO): NO